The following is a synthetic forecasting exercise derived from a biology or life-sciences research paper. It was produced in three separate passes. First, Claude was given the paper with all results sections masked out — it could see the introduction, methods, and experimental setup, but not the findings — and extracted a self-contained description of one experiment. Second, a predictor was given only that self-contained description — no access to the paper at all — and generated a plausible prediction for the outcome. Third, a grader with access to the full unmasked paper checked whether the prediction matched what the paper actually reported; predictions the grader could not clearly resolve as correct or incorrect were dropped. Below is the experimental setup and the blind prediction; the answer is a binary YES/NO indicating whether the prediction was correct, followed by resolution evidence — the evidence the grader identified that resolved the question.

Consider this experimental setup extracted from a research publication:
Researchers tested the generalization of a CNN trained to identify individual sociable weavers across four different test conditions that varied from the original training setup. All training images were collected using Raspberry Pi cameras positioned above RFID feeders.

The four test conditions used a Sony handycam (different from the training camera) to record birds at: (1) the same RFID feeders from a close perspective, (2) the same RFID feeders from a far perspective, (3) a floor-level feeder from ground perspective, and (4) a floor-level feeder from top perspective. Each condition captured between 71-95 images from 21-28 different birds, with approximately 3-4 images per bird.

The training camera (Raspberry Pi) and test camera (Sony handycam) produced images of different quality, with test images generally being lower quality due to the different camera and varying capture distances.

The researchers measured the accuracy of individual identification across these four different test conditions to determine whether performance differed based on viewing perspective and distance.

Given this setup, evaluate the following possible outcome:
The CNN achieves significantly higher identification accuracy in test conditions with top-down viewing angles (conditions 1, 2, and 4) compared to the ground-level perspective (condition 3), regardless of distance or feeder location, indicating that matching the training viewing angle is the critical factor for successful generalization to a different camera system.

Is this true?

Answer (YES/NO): NO